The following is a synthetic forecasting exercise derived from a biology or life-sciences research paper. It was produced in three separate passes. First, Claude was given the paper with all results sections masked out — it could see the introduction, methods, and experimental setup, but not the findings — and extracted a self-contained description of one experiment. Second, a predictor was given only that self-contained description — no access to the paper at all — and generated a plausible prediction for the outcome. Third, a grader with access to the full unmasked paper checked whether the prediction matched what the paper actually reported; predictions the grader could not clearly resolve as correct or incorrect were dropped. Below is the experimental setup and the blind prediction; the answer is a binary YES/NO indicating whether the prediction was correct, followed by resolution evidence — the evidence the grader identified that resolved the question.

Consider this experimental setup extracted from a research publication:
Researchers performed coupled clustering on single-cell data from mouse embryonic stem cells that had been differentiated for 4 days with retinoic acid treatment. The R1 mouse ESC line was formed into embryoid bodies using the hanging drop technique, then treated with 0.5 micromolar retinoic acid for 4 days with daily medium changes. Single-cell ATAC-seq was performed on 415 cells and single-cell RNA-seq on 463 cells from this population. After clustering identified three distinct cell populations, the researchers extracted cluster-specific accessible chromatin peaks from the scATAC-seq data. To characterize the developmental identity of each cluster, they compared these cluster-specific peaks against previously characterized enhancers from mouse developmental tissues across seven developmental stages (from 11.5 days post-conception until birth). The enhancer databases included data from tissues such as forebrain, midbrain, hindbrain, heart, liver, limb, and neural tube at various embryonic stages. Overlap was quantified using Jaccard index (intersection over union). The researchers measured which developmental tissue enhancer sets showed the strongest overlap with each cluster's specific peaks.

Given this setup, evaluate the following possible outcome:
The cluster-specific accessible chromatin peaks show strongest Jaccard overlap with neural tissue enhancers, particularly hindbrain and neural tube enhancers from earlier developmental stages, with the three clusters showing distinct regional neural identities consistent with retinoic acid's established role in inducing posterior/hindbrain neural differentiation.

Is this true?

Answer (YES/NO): NO